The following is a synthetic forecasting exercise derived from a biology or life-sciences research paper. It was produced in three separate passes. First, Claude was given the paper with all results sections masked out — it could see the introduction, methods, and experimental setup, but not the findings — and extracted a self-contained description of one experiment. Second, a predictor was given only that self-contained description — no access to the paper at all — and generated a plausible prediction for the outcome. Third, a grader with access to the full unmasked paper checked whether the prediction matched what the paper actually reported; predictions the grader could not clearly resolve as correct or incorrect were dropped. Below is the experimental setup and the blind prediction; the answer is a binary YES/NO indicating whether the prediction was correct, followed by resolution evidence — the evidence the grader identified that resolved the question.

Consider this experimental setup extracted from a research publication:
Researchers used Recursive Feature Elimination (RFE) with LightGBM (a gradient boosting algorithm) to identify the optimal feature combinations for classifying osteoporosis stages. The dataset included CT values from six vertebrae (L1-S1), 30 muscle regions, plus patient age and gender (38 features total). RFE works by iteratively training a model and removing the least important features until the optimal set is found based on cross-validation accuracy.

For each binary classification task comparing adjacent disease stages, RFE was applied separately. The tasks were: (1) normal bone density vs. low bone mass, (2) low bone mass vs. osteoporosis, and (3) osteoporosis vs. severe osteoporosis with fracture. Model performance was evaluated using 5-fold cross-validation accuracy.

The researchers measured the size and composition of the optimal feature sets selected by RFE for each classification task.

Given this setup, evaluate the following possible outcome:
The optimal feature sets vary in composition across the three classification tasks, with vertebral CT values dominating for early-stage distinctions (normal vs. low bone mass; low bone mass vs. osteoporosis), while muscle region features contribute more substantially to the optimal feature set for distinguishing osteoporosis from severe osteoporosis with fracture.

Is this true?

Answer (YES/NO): YES